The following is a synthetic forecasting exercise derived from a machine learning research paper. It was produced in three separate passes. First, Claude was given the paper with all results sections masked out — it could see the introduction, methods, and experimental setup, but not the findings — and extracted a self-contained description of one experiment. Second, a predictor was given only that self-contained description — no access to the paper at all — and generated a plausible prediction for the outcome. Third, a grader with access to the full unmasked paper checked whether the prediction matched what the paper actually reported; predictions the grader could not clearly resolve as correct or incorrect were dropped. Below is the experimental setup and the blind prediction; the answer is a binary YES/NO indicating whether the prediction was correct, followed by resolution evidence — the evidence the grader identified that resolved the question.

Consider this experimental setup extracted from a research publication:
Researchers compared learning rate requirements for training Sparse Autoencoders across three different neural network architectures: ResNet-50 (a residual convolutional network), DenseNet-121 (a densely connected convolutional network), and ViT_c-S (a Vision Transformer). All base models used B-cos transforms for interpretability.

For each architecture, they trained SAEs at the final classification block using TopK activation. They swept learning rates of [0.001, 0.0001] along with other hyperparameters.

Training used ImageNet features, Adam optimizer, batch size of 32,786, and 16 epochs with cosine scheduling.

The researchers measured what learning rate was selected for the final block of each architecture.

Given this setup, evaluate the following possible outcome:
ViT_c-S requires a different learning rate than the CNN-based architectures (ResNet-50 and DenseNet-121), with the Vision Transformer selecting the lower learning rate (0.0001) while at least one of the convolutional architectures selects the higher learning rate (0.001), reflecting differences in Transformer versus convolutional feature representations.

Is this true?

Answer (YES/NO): NO